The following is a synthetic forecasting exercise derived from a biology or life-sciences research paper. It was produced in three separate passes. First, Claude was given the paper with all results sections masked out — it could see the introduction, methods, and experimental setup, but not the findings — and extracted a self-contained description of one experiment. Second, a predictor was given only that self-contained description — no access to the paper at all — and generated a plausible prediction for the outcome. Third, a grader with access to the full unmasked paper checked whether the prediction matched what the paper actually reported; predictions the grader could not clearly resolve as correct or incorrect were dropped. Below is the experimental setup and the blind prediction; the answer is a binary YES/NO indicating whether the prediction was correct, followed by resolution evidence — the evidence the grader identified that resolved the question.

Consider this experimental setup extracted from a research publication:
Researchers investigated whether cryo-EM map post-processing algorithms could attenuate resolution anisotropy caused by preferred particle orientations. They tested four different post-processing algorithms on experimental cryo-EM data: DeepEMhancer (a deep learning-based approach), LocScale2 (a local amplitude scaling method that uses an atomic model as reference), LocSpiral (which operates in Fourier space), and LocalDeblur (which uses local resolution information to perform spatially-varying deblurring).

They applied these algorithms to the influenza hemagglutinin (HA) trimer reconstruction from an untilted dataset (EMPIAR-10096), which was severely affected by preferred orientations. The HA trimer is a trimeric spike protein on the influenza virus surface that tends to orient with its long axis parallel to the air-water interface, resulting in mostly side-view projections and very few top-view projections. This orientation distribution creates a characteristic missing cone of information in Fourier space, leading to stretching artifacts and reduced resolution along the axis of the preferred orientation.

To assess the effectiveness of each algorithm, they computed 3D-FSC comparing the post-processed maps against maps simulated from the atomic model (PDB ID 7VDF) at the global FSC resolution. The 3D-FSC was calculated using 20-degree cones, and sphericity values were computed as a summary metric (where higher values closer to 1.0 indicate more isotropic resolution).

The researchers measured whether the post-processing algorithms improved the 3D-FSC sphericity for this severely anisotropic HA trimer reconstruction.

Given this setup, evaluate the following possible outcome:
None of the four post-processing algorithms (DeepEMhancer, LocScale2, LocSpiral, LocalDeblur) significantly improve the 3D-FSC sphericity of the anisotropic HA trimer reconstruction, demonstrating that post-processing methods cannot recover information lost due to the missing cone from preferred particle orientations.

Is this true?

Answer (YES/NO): YES